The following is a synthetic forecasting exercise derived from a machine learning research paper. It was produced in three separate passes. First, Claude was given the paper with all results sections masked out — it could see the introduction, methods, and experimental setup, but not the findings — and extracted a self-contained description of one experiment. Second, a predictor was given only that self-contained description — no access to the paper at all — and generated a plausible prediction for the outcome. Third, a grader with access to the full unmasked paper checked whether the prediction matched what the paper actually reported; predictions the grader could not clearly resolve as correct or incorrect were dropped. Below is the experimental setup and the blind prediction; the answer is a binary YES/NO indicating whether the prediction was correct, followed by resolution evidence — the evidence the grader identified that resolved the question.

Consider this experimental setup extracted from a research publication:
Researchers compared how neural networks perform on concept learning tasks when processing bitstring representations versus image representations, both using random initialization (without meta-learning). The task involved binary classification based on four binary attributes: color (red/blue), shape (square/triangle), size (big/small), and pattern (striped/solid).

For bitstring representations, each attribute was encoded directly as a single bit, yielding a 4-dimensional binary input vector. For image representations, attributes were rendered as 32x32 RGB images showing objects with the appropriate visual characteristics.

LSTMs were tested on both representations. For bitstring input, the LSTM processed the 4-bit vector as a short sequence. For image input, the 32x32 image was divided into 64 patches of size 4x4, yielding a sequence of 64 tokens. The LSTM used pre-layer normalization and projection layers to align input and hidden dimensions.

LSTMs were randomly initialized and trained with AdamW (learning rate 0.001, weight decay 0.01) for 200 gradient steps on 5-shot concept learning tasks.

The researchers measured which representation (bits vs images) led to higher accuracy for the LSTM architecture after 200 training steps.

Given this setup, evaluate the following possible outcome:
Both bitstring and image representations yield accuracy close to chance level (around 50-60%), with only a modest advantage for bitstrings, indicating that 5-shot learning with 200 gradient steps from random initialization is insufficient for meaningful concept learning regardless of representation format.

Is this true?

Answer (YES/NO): NO